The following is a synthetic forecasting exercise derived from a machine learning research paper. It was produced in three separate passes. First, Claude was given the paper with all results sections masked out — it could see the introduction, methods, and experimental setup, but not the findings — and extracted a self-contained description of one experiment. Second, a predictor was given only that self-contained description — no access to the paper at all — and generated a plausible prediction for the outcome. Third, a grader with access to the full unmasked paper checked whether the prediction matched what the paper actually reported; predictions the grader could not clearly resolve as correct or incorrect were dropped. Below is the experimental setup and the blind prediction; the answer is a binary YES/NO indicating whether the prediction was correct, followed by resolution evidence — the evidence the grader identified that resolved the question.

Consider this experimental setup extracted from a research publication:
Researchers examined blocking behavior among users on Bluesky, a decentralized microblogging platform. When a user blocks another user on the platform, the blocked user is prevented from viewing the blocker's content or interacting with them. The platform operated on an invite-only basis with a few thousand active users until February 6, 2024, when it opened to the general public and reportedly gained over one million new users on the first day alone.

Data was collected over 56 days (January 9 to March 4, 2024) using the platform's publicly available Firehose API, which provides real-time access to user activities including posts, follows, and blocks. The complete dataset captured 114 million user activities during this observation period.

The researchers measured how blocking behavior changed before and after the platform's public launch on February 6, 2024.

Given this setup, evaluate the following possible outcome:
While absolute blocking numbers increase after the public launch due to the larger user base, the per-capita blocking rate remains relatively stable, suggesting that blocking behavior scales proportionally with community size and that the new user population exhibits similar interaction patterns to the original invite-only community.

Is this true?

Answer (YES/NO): NO